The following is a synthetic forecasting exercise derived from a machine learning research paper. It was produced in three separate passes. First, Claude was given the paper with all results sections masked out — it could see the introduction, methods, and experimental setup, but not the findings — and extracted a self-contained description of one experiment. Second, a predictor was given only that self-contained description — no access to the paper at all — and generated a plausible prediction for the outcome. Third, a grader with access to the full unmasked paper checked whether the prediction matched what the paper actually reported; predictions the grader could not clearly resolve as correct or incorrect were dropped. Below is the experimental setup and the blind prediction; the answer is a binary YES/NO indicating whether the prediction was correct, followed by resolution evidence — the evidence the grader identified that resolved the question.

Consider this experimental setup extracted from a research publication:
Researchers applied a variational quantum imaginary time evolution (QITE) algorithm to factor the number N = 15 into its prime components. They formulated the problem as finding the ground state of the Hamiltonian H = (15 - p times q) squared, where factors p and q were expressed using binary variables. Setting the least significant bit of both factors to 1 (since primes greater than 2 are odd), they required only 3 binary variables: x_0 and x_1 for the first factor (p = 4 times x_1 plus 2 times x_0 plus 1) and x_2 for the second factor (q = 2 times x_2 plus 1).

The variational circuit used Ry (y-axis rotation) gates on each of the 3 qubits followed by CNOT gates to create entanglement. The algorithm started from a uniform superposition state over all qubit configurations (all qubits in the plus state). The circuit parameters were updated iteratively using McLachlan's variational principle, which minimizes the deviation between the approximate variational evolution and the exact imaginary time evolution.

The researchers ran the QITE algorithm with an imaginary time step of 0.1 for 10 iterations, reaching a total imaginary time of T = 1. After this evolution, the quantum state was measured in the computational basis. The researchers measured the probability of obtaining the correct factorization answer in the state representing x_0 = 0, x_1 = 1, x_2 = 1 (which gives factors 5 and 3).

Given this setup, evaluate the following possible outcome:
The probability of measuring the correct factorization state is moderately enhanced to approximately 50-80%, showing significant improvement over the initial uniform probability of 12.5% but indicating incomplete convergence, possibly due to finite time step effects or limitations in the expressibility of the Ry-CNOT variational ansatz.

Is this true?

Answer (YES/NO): NO